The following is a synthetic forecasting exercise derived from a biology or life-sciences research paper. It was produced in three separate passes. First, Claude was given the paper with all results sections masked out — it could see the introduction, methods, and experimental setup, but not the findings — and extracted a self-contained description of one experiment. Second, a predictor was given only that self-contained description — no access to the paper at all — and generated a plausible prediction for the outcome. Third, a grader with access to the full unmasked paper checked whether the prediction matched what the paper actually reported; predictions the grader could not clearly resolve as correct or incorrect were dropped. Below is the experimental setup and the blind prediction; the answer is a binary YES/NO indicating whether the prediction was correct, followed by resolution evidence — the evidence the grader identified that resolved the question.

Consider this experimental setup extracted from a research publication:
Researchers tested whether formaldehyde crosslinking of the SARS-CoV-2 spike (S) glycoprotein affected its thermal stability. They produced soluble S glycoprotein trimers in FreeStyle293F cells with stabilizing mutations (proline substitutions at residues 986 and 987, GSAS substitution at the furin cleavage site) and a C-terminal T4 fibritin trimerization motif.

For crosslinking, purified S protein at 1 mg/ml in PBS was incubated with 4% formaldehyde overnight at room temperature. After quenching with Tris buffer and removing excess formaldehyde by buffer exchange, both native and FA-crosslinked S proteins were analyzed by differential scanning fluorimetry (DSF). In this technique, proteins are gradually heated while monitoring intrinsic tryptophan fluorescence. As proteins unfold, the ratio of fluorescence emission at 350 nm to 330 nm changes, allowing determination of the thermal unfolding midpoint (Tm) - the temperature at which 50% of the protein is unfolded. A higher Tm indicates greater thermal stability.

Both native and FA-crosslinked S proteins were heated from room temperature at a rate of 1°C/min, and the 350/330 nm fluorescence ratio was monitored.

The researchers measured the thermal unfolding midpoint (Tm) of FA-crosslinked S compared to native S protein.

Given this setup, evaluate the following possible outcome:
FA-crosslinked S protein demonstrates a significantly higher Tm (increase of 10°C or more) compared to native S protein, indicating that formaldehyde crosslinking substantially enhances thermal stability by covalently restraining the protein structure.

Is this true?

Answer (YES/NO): YES